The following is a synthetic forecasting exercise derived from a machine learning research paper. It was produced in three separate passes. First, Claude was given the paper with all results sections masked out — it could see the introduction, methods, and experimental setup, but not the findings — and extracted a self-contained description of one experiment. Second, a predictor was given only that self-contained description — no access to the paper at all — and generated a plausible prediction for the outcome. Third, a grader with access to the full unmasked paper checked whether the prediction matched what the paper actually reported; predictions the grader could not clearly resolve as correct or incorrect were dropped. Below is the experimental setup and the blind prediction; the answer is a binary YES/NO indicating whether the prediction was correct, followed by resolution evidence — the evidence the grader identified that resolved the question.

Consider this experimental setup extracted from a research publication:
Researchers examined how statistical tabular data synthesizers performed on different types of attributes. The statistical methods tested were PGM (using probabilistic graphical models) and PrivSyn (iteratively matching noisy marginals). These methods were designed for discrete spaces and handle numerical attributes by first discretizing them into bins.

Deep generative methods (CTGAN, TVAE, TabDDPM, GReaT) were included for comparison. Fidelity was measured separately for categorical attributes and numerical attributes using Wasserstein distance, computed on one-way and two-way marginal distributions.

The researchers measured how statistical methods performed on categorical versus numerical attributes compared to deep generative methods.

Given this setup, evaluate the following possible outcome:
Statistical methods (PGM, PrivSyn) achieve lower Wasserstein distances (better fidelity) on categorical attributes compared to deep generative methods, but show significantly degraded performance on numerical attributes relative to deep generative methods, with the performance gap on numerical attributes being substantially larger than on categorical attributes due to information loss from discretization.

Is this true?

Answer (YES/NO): NO